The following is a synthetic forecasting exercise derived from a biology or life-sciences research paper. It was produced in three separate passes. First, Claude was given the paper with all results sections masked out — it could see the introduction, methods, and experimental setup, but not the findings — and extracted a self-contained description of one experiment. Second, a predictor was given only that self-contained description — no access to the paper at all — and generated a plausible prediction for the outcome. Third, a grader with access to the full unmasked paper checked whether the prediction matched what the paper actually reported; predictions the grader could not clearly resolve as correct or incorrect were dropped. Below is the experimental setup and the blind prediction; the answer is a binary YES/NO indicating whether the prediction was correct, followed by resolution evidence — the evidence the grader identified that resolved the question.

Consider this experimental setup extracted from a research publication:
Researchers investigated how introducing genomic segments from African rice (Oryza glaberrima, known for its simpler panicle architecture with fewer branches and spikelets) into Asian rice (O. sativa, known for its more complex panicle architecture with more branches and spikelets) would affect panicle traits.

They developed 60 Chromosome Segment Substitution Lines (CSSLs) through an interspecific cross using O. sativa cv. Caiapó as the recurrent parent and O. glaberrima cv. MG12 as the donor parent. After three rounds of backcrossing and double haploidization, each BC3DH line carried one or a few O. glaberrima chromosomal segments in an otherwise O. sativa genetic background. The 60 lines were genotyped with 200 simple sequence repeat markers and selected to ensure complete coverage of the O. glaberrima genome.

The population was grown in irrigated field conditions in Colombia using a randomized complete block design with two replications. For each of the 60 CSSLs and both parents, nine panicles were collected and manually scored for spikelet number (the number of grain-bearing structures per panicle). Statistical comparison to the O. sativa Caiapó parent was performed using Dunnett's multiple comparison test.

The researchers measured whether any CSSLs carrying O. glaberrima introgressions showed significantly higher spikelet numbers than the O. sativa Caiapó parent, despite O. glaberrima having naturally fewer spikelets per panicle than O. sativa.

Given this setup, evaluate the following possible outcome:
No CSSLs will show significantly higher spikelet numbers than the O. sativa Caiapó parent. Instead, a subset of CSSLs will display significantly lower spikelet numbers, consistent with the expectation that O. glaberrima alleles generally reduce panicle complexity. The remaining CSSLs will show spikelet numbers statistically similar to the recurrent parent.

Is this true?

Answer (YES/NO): YES